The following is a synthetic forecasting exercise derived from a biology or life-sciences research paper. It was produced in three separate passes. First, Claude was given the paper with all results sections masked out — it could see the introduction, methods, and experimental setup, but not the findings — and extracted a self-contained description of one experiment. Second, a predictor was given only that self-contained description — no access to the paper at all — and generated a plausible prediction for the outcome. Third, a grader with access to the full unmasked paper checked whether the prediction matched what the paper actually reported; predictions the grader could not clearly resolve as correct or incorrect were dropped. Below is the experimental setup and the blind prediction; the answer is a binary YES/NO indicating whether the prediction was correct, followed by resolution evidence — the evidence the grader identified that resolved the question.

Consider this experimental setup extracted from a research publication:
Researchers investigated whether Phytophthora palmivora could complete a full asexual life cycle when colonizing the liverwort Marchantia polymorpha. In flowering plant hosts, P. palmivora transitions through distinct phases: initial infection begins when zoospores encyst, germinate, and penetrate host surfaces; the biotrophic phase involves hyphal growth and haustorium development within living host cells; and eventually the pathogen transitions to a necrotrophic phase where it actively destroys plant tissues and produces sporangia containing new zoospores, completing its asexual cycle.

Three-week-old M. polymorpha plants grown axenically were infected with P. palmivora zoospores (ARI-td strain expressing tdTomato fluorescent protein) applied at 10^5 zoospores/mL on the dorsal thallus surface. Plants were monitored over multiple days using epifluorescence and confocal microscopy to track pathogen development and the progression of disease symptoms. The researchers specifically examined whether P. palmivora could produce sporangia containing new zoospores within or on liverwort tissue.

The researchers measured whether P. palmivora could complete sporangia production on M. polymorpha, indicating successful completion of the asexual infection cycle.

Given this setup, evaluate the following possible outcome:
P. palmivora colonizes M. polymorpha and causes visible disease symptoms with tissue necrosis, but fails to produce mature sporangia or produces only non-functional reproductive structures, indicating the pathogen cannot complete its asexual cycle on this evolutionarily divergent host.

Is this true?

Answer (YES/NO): NO